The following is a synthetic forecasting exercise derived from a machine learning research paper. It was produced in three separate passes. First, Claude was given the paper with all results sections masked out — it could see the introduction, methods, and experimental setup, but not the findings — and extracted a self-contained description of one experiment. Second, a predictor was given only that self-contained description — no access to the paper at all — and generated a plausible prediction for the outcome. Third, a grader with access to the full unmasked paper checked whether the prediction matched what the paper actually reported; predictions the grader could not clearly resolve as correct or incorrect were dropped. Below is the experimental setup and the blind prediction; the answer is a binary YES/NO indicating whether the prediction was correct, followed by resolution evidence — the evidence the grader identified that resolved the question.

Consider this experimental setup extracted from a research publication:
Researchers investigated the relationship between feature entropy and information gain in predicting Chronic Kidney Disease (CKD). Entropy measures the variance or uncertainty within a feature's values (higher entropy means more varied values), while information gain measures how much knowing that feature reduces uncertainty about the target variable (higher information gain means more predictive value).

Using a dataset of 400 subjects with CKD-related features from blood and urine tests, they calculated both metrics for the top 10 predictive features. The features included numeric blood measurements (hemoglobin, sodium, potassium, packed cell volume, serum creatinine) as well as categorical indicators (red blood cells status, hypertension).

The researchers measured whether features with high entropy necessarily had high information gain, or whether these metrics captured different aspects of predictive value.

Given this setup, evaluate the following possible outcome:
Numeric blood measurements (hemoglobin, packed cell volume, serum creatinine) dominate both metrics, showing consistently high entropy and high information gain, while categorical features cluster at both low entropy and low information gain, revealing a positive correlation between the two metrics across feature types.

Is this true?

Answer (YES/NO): NO